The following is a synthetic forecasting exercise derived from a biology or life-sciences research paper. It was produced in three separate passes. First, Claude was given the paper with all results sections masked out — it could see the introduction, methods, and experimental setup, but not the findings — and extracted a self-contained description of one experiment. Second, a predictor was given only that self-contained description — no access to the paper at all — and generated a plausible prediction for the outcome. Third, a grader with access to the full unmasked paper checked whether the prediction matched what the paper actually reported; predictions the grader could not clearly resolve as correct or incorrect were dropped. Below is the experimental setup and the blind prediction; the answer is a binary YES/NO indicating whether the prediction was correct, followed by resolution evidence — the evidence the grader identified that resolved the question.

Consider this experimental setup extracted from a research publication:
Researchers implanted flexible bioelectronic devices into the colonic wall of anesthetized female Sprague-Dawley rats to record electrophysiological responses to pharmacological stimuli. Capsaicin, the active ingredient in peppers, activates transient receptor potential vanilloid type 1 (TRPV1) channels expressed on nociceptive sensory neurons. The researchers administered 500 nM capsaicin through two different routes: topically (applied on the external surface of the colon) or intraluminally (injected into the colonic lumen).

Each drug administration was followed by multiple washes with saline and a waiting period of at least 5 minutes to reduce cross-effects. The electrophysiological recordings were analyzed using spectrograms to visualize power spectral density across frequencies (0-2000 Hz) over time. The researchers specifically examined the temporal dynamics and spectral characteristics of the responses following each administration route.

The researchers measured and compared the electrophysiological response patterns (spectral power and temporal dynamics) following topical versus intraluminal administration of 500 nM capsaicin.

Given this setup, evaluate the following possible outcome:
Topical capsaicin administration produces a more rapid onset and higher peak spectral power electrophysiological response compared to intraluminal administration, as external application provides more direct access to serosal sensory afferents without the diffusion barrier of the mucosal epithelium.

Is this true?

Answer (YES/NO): NO